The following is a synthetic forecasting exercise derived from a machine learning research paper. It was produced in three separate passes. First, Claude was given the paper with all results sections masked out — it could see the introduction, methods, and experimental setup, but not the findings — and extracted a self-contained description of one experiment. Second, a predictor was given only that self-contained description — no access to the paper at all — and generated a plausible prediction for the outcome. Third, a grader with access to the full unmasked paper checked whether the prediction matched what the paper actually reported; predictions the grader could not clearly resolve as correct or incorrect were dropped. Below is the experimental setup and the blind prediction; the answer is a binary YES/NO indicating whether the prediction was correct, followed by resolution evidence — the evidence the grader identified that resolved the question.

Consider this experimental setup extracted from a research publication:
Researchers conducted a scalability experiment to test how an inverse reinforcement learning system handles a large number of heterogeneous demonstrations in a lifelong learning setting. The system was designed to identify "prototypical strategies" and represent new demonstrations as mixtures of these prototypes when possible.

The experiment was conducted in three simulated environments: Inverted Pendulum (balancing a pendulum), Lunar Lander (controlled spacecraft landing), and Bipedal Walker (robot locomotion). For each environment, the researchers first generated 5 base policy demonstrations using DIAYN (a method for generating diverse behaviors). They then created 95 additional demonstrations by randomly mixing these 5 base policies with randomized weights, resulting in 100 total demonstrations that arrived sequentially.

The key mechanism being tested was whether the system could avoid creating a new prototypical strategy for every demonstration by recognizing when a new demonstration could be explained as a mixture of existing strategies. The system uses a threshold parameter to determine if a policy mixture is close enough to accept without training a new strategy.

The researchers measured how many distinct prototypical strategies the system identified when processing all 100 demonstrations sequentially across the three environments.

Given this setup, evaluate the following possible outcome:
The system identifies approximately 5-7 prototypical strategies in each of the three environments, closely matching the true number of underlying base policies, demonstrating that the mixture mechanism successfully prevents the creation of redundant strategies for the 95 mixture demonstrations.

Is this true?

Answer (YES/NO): NO